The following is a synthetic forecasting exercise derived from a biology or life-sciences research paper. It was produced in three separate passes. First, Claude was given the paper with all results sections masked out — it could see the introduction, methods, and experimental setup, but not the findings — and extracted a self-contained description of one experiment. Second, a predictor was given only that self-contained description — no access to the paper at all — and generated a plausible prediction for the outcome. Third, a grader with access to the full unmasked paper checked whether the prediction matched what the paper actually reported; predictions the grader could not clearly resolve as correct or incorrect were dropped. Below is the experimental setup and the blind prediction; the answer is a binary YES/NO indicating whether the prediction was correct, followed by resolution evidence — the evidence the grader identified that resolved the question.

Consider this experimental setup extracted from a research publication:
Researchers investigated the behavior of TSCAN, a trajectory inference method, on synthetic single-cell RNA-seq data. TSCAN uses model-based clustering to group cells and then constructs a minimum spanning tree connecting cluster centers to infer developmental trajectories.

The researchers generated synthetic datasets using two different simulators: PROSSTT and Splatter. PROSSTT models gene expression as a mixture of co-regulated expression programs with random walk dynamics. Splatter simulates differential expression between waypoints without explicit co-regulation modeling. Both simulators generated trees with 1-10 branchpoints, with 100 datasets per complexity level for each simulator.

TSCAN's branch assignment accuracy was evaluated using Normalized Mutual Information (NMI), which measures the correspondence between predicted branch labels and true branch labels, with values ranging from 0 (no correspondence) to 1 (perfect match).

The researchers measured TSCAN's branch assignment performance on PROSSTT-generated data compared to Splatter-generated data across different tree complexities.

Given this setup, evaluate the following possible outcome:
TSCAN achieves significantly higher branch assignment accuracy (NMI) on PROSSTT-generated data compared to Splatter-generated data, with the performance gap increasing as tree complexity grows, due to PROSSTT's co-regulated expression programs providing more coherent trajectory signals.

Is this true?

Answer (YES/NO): NO